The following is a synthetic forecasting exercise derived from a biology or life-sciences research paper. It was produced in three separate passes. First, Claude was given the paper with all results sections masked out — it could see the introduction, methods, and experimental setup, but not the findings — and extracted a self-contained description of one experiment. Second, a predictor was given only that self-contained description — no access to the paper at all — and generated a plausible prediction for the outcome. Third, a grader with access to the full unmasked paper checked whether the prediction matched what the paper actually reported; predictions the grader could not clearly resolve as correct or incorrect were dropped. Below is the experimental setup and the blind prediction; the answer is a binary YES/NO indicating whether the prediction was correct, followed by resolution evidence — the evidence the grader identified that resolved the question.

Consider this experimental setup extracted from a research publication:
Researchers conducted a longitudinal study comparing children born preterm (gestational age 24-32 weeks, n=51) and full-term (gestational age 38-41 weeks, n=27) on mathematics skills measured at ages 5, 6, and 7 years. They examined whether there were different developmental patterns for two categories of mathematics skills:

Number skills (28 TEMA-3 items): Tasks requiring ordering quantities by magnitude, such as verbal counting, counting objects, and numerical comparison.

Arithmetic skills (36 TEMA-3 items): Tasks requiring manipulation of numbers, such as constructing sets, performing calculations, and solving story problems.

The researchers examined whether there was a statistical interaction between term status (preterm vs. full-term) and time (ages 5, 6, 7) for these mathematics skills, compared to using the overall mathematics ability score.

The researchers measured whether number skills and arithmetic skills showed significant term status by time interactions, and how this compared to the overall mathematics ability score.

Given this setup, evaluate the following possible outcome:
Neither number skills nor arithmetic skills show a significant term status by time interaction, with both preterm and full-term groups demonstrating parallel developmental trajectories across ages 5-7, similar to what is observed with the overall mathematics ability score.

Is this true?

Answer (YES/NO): NO